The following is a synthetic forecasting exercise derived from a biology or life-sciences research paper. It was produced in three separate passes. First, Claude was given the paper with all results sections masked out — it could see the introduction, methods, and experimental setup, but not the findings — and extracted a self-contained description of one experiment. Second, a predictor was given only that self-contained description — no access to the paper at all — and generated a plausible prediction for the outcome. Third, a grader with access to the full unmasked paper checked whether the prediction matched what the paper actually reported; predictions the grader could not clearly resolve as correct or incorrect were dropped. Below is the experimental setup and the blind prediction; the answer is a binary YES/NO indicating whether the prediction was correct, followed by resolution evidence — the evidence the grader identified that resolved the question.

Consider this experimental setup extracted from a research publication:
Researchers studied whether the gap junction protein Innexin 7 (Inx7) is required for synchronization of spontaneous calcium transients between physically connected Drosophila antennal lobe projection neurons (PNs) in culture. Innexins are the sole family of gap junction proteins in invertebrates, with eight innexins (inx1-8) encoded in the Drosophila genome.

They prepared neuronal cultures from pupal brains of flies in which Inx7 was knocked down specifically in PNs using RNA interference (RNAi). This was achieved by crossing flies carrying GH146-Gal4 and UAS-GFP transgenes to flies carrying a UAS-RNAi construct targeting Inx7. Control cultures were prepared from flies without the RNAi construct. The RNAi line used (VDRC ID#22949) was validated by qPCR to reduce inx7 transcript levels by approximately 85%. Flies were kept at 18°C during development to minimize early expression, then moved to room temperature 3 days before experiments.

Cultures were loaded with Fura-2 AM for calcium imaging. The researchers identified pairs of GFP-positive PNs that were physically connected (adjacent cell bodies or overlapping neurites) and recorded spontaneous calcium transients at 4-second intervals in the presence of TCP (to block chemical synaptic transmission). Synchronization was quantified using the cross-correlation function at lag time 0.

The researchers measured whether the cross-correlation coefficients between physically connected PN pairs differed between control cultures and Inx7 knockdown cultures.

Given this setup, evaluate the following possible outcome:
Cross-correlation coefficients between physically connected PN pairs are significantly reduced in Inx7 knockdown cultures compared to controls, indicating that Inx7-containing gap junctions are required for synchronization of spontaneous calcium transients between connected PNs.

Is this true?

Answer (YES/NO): YES